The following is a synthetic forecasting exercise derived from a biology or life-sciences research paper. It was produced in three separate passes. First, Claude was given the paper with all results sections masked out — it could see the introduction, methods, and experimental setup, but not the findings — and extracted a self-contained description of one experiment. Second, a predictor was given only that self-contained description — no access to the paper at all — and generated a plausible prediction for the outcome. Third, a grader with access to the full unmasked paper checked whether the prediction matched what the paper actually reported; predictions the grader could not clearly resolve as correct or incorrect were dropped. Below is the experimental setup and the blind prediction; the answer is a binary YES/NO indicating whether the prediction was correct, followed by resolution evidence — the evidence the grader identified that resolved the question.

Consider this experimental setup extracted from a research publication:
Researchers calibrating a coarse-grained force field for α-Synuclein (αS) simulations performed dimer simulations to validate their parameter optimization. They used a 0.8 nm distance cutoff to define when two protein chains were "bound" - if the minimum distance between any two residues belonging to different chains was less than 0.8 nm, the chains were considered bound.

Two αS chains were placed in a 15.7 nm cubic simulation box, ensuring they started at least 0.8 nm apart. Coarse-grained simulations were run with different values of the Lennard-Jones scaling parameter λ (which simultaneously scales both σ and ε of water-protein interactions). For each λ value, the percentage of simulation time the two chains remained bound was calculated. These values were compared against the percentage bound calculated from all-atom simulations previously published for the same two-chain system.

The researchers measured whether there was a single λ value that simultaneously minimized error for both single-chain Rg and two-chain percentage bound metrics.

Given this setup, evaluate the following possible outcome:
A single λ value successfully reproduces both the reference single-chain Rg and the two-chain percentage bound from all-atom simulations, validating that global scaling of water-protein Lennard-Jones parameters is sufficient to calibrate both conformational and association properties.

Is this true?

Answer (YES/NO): YES